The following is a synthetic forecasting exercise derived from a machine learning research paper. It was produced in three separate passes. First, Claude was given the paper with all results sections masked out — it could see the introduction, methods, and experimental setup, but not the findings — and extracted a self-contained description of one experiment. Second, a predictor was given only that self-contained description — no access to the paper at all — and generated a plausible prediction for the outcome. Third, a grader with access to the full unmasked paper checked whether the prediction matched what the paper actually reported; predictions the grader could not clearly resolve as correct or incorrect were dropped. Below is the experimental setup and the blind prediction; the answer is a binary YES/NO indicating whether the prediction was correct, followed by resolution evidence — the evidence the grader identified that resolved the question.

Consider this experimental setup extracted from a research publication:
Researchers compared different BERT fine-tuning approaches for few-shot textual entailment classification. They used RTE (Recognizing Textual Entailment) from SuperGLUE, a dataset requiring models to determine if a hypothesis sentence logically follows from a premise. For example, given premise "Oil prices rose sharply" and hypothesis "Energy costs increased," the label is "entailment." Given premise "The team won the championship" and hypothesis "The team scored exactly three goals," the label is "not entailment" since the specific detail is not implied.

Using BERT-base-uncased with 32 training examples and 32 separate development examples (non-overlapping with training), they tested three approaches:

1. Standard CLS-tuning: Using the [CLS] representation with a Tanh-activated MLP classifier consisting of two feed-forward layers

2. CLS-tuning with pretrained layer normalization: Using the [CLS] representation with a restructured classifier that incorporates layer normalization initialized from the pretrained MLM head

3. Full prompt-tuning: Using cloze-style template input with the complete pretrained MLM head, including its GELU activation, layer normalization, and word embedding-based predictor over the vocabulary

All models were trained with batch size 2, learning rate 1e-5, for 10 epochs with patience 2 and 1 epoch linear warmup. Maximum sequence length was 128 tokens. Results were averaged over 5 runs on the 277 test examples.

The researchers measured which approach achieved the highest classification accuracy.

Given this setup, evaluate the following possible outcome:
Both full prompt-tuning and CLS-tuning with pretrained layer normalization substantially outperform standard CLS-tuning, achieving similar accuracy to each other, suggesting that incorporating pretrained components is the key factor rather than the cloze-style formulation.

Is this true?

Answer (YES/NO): NO